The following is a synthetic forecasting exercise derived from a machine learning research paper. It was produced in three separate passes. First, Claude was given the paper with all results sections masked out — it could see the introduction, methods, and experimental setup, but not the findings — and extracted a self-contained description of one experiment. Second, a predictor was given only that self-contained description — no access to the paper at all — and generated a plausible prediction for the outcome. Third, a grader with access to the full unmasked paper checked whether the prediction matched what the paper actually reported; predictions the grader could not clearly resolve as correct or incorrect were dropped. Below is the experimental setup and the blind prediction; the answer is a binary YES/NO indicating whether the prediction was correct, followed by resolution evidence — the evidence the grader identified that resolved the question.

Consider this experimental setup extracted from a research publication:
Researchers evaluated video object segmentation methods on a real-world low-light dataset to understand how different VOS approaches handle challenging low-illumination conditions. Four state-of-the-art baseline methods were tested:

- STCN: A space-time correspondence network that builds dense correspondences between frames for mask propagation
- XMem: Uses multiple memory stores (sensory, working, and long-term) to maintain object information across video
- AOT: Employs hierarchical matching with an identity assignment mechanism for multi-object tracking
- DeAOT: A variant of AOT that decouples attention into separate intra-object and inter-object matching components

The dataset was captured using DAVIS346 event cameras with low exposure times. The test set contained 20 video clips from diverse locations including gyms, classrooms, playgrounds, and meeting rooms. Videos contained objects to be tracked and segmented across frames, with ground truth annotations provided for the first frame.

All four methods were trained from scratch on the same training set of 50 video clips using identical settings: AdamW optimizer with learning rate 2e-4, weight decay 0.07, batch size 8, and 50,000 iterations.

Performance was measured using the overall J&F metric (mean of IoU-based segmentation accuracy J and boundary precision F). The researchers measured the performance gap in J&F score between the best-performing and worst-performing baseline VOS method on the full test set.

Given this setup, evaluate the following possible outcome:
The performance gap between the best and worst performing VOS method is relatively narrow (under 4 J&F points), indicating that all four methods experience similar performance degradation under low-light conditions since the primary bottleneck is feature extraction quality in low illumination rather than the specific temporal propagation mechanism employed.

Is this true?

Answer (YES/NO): NO